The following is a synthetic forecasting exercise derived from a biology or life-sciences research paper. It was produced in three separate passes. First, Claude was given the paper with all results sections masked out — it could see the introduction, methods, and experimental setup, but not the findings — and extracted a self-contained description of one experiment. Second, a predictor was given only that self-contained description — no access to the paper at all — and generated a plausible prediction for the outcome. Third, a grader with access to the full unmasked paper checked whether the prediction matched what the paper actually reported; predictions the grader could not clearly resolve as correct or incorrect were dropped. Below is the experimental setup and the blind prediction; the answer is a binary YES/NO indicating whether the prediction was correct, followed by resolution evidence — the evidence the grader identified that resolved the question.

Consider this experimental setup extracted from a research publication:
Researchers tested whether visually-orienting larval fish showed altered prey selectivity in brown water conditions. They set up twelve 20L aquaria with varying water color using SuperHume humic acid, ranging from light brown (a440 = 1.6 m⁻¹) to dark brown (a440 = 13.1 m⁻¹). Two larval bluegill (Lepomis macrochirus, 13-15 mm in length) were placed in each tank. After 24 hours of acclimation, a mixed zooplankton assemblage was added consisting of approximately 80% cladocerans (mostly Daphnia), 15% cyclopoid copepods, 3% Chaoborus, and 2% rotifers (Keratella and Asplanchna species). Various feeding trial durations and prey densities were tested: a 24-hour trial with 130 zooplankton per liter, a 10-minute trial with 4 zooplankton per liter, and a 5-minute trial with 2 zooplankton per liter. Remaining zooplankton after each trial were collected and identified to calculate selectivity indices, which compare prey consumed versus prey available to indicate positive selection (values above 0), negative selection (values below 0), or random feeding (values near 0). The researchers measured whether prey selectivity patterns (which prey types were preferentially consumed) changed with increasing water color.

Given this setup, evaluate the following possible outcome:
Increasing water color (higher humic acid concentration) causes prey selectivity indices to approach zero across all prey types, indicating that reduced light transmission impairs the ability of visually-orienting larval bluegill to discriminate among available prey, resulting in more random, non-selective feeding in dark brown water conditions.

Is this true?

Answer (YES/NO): NO